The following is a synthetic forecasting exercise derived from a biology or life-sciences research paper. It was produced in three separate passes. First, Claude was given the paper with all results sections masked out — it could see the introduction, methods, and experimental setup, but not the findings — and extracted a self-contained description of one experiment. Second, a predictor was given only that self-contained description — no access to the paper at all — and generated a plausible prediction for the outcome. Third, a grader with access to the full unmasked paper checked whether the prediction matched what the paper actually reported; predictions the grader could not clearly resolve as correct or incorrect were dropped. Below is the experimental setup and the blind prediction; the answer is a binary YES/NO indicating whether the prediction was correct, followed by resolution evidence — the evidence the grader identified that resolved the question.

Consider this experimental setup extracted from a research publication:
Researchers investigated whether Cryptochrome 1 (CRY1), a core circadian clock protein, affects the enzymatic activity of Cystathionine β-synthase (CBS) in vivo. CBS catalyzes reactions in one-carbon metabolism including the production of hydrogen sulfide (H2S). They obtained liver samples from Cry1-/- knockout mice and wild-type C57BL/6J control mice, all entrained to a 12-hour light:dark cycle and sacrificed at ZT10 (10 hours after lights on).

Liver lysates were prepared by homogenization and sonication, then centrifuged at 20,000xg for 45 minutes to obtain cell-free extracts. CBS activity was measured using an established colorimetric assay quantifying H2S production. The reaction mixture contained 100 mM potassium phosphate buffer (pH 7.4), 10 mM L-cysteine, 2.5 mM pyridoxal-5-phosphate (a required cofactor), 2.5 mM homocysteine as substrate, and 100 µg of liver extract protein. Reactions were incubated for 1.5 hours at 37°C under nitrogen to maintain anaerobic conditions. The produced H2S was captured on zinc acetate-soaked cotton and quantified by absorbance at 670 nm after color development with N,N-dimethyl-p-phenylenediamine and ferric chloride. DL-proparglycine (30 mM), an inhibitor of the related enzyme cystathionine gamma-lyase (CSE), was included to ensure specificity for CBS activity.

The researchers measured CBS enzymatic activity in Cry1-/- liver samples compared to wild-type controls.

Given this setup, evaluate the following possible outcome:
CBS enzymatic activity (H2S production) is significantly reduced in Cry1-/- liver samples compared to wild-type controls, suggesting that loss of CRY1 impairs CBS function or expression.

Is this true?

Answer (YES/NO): YES